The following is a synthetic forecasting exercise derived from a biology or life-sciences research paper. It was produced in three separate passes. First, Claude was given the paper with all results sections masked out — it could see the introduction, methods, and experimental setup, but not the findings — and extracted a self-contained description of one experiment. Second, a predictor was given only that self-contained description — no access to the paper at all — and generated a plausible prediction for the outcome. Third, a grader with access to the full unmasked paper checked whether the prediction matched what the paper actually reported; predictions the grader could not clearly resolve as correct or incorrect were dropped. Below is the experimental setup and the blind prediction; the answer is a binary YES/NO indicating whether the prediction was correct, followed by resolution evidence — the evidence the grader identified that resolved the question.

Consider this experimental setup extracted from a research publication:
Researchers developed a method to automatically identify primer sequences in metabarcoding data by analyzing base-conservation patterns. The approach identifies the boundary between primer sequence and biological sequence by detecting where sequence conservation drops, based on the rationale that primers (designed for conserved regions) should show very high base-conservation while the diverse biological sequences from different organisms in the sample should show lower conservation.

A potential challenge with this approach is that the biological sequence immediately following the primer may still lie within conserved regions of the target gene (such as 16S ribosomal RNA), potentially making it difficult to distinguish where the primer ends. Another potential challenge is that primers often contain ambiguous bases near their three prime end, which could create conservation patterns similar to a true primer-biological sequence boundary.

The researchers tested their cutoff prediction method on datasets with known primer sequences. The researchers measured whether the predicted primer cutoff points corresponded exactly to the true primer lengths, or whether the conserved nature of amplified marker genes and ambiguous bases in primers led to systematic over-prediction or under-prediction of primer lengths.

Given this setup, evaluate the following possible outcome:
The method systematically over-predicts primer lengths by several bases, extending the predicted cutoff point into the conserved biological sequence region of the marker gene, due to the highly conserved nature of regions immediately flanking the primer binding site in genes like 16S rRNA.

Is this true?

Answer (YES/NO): NO